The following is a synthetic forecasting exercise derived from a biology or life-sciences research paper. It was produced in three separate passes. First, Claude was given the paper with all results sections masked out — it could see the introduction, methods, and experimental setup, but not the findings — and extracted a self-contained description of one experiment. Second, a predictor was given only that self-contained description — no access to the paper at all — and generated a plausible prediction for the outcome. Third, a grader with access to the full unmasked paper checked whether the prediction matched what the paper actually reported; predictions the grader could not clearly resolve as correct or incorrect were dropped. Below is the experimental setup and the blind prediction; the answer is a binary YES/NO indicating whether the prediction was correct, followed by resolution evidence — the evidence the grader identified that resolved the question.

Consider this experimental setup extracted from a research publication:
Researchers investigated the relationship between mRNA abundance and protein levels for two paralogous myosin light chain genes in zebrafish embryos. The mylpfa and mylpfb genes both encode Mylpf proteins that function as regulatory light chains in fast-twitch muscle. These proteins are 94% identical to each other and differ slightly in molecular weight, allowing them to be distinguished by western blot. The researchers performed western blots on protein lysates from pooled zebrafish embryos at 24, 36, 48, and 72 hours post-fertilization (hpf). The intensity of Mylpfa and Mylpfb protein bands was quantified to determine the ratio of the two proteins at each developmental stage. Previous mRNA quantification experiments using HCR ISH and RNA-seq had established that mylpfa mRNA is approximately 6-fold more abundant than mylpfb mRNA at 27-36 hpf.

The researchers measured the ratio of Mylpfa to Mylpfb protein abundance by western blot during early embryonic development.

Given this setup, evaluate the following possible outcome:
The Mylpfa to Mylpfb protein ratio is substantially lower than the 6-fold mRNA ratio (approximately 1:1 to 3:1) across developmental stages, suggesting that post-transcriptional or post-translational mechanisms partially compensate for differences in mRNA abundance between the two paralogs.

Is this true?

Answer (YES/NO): NO